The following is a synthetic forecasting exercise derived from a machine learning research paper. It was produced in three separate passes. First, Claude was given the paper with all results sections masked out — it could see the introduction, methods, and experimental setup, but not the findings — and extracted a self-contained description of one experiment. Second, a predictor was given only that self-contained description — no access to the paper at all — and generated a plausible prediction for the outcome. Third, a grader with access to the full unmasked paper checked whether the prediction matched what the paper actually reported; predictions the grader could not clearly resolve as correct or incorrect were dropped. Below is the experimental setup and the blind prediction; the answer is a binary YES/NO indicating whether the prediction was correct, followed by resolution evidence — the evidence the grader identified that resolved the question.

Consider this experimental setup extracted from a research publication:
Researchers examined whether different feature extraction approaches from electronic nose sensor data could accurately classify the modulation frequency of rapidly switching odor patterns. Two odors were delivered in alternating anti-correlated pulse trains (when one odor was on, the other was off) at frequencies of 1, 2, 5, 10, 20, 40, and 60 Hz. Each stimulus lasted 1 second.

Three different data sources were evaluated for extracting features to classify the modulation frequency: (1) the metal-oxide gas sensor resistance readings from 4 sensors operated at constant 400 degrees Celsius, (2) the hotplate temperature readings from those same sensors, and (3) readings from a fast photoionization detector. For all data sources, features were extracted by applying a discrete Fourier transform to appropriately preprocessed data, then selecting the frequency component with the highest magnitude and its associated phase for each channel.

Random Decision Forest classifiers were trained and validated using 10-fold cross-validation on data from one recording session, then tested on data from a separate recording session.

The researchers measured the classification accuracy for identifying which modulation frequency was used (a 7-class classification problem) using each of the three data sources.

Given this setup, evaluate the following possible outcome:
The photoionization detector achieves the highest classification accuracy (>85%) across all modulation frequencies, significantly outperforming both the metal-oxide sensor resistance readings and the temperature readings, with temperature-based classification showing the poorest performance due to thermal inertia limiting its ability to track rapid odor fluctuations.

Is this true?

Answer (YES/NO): NO